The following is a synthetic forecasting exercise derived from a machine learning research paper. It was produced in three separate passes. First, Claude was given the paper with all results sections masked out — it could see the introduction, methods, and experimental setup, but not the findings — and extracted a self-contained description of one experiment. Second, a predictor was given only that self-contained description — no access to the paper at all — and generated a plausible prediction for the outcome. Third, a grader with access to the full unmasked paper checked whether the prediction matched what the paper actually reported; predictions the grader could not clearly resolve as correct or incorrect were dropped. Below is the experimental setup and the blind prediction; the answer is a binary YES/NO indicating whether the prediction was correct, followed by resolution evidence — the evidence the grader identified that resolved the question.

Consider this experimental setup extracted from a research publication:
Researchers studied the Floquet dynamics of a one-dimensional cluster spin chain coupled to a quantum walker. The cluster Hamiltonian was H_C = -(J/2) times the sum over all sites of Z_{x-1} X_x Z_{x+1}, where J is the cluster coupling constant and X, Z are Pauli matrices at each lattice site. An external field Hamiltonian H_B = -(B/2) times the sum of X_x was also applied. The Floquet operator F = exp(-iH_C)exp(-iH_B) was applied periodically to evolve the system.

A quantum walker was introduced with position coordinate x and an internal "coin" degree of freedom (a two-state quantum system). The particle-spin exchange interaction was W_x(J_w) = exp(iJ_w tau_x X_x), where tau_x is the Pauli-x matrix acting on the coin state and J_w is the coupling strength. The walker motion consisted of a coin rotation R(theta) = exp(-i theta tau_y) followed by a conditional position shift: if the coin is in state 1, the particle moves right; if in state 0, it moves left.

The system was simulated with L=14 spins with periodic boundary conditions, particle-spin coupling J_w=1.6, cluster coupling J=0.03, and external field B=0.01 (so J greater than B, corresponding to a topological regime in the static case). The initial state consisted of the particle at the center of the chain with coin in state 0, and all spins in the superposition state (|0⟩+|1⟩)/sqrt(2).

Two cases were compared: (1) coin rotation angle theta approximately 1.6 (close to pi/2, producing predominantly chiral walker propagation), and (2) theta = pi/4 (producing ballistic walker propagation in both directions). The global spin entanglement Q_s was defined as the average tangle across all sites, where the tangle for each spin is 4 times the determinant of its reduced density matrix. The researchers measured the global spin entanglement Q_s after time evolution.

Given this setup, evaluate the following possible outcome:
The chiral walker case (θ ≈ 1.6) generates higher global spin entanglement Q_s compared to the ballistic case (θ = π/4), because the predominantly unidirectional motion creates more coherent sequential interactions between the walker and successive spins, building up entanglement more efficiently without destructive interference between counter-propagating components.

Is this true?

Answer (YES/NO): NO